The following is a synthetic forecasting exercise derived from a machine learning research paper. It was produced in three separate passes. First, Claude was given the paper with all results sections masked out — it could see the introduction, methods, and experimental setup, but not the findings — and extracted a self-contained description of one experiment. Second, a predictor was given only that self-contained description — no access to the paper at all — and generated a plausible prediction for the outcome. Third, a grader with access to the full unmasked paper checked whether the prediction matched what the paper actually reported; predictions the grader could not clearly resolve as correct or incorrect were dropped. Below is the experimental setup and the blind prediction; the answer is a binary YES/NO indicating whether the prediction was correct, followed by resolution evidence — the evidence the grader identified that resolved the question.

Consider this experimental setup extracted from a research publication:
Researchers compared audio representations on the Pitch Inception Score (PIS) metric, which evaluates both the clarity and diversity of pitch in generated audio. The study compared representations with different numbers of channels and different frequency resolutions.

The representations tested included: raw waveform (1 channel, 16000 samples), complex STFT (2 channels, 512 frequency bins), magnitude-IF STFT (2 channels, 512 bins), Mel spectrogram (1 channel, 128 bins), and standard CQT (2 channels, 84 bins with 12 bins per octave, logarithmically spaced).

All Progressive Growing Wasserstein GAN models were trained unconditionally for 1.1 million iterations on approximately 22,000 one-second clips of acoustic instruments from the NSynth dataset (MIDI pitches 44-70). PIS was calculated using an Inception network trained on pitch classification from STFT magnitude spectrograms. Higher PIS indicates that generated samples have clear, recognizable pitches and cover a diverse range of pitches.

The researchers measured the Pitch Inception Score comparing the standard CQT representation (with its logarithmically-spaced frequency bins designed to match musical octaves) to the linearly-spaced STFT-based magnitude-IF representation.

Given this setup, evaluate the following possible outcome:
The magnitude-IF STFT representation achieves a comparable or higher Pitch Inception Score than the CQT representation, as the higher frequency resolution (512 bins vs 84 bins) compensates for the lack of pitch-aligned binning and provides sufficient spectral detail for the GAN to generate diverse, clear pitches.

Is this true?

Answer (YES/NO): YES